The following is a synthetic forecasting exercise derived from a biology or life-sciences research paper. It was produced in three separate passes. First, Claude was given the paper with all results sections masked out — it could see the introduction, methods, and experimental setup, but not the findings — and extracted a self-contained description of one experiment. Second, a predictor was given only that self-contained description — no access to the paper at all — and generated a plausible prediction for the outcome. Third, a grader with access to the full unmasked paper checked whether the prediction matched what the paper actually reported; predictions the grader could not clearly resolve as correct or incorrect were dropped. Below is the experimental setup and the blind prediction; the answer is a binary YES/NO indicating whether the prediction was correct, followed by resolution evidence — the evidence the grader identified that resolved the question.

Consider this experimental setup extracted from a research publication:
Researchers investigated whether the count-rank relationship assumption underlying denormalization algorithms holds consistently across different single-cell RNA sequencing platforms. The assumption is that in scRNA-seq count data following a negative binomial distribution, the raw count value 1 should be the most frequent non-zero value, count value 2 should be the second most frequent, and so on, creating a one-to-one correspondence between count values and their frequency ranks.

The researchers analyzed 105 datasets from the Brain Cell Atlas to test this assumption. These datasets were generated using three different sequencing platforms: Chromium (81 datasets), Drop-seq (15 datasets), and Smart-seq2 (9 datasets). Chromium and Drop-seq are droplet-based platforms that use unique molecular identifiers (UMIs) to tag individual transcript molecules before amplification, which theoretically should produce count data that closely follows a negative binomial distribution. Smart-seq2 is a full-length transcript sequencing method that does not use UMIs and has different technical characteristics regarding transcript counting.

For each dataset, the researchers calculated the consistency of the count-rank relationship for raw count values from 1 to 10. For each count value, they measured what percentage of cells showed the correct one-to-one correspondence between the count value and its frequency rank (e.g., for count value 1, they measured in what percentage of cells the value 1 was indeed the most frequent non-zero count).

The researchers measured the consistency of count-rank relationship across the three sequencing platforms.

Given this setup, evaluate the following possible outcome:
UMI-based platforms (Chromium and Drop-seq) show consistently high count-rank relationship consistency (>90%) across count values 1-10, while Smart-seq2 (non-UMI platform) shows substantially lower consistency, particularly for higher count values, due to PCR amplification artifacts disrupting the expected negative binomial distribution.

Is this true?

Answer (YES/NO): NO